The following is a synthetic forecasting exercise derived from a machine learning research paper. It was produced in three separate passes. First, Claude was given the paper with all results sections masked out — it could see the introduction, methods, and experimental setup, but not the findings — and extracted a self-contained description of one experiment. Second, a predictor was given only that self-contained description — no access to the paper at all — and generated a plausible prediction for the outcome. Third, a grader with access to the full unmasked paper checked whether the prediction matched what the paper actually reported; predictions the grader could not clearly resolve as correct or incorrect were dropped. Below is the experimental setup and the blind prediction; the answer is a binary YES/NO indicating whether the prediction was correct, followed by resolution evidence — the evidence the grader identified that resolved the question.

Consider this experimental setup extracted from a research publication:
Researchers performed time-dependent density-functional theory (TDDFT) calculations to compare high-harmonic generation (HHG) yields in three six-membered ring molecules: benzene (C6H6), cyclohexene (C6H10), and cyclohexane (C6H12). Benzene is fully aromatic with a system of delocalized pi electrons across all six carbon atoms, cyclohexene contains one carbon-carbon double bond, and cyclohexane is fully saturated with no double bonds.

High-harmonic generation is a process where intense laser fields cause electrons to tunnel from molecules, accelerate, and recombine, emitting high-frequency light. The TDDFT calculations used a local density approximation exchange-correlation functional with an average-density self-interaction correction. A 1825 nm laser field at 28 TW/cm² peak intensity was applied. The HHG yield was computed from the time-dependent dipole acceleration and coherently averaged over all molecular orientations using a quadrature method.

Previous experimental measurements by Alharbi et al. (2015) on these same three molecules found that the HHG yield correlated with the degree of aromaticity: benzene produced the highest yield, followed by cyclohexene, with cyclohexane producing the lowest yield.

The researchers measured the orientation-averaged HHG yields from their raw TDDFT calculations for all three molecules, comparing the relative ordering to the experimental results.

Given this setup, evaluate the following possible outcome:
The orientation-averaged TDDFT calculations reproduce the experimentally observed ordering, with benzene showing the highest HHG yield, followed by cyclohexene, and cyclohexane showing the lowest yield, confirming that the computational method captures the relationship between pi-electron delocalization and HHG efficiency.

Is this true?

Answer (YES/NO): NO